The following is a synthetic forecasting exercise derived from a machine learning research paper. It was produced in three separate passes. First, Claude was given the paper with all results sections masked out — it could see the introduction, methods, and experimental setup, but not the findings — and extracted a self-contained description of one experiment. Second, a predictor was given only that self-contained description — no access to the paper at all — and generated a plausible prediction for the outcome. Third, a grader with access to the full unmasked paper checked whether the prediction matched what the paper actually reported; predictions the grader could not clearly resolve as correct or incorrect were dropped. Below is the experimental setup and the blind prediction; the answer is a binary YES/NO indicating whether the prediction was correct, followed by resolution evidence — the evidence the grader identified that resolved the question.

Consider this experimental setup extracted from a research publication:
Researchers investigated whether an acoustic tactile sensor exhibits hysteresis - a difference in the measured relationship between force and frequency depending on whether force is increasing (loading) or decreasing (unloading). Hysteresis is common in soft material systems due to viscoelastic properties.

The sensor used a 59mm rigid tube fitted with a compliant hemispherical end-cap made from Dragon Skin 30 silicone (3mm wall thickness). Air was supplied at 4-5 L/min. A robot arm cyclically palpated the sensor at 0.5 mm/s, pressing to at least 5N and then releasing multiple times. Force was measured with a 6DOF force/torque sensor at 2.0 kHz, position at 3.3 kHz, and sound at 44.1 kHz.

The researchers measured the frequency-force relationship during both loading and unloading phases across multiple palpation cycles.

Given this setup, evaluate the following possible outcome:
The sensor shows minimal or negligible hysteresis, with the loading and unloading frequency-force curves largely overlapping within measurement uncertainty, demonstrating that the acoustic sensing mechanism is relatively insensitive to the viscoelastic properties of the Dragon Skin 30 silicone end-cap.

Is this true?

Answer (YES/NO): YES